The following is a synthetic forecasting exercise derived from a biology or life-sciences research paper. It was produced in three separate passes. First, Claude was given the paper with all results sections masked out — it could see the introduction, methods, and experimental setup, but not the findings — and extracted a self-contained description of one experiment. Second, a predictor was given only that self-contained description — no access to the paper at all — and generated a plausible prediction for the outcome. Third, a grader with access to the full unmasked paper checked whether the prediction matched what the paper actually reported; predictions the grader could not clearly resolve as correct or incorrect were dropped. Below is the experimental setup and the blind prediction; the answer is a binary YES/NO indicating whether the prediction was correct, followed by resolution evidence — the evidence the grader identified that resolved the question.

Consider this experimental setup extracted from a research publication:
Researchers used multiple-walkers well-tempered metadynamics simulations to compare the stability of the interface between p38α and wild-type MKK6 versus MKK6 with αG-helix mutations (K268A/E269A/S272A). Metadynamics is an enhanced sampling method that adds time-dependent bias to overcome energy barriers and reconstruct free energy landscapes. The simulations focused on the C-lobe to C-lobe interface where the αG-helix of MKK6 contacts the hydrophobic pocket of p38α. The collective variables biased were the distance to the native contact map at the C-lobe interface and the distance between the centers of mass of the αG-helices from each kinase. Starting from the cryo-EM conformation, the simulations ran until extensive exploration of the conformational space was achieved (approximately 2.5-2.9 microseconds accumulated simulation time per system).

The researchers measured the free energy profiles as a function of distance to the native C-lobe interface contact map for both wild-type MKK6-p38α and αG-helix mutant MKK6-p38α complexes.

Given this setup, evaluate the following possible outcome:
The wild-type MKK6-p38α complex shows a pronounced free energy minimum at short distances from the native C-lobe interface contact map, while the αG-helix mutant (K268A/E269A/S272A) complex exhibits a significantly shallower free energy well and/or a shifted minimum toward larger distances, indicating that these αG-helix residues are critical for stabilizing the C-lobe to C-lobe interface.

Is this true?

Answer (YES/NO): YES